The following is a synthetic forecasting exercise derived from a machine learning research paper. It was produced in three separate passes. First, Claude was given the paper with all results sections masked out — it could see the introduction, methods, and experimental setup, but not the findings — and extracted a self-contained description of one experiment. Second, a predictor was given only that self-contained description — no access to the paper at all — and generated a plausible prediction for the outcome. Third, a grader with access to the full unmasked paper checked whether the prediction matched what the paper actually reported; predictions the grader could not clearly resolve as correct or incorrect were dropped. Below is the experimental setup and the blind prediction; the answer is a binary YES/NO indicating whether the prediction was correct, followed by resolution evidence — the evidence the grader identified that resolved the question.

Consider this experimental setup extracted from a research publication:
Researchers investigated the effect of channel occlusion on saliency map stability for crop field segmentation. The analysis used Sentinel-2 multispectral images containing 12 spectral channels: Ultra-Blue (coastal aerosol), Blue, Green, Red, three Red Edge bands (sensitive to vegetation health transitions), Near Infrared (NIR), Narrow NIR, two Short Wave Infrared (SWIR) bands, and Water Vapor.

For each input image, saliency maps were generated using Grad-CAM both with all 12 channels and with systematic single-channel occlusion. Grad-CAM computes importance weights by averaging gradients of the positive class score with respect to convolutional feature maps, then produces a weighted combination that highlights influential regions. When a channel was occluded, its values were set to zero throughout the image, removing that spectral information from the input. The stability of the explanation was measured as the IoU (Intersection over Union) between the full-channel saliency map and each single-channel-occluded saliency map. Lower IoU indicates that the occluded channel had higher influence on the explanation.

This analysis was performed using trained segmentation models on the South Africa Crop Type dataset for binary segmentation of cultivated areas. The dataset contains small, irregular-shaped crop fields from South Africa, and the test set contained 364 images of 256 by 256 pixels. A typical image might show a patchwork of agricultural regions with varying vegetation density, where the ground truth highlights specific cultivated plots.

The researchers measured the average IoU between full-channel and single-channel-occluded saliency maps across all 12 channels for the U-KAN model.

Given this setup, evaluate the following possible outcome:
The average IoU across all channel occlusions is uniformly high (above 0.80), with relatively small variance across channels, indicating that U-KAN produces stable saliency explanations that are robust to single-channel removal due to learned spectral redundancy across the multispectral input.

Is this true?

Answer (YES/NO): NO